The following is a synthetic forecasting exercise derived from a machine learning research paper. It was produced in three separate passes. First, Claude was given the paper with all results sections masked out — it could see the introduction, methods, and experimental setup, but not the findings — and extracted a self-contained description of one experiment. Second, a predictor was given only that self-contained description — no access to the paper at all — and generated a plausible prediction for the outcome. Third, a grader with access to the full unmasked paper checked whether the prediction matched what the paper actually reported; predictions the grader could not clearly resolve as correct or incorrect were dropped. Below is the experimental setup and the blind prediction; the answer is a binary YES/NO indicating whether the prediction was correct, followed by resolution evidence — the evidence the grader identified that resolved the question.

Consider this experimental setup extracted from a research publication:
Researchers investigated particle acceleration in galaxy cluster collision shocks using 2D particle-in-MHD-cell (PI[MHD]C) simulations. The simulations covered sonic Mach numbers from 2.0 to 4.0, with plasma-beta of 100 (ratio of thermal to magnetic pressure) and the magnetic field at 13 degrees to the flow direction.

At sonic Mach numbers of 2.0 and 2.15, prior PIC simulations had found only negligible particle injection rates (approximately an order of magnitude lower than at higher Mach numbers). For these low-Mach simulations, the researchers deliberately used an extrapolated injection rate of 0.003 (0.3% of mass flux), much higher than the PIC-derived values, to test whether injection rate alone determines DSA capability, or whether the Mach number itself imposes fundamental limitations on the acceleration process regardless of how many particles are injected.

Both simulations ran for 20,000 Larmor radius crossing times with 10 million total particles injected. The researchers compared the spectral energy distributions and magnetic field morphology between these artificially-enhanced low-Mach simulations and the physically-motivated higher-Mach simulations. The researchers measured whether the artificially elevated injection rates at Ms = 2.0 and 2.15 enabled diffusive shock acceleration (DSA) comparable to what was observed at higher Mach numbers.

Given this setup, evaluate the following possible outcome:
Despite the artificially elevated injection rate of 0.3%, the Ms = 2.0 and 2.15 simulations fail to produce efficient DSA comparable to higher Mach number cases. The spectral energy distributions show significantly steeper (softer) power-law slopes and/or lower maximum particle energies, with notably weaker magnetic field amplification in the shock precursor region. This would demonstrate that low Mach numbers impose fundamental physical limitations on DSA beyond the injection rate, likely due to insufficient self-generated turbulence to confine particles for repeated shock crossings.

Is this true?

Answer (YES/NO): YES